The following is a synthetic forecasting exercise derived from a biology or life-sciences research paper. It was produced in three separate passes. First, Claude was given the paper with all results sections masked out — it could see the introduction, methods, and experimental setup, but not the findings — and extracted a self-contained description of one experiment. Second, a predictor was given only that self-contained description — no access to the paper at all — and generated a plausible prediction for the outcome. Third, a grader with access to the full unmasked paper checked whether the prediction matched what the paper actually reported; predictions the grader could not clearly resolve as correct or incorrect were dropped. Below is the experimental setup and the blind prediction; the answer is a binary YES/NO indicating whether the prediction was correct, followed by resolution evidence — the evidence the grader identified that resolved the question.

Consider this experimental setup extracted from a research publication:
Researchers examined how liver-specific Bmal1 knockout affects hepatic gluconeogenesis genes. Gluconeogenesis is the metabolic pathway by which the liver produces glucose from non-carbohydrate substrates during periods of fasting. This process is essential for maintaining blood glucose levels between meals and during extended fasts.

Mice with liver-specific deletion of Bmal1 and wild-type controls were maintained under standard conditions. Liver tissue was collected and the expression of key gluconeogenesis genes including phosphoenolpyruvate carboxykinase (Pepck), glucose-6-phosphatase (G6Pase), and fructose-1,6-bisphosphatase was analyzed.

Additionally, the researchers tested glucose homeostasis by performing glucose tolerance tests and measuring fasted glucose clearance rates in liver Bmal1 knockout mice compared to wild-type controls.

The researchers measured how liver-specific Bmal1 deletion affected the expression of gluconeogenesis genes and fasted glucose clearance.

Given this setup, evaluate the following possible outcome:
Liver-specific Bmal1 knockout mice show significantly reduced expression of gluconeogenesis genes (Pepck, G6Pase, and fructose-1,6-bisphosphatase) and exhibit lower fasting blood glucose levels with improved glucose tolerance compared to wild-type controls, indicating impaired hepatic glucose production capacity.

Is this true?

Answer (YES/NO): NO